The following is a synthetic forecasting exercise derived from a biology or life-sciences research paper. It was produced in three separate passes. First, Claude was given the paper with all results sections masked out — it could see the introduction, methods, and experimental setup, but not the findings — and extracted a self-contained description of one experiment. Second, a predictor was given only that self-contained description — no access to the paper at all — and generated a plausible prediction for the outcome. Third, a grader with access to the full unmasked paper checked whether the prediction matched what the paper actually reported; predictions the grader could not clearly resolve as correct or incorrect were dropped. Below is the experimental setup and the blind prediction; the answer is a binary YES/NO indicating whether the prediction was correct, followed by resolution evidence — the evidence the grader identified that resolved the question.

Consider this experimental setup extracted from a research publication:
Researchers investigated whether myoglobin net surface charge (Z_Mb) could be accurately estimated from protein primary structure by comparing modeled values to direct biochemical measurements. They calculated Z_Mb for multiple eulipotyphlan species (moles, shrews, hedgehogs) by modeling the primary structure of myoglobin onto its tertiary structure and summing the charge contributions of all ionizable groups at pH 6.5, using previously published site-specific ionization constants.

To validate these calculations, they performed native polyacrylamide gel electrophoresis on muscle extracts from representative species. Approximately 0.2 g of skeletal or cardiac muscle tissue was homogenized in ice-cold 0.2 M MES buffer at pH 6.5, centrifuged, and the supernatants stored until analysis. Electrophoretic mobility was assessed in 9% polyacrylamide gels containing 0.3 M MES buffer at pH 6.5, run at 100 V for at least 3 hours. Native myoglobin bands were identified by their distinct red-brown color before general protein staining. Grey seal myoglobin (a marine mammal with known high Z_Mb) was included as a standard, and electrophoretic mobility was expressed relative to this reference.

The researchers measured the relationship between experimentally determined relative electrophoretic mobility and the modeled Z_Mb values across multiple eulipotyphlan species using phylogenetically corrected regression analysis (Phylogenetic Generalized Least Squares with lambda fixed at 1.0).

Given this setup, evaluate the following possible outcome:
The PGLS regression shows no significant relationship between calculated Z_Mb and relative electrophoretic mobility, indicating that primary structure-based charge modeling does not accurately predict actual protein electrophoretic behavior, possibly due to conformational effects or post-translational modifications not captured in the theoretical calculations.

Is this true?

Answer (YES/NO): NO